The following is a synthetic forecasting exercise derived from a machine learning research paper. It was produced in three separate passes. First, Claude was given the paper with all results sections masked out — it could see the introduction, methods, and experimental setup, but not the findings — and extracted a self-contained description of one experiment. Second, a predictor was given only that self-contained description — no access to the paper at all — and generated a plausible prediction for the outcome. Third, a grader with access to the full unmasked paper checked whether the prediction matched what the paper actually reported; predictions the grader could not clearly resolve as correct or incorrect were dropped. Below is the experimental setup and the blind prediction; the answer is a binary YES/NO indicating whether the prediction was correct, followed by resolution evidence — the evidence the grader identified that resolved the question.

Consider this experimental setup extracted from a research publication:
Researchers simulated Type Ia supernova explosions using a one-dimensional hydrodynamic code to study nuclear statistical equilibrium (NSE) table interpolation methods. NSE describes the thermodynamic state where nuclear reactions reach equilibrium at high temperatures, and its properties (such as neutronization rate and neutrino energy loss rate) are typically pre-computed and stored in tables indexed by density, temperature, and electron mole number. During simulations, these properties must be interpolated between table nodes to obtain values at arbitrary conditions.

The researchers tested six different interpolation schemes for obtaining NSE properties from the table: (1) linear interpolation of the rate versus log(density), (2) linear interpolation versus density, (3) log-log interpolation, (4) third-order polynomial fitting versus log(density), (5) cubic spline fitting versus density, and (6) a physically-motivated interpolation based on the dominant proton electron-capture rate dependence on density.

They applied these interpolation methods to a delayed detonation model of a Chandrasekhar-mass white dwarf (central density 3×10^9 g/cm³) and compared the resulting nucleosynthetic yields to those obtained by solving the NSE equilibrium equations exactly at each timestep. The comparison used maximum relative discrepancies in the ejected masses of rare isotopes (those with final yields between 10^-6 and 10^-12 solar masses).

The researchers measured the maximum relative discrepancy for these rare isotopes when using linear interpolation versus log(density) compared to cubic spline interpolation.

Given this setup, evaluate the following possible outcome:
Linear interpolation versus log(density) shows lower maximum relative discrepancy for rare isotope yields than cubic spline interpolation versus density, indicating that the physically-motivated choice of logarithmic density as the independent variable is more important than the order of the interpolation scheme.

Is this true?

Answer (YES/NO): NO